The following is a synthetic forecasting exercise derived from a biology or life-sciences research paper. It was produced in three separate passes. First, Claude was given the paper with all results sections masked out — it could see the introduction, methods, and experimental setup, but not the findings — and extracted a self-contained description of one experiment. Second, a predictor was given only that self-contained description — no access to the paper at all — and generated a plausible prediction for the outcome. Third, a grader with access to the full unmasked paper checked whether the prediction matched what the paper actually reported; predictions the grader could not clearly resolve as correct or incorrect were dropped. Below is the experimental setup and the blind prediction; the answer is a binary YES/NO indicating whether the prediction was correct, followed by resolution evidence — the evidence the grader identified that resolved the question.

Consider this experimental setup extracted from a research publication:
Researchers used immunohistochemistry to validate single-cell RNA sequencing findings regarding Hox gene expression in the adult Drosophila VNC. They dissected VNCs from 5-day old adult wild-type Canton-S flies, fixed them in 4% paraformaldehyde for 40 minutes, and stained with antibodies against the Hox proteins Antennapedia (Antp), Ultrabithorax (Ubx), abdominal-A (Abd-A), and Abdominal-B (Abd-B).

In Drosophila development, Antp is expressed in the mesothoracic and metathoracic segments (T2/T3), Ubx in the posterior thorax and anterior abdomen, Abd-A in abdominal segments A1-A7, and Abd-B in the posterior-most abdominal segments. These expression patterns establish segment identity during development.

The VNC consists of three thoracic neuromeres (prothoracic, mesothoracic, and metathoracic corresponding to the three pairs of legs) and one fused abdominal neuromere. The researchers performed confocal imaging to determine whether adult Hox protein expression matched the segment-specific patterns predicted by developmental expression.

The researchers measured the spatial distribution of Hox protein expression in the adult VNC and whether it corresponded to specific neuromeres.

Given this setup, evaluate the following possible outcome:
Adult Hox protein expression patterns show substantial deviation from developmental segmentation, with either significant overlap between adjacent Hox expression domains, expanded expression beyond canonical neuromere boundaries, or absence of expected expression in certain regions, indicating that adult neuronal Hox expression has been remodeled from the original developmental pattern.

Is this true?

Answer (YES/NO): NO